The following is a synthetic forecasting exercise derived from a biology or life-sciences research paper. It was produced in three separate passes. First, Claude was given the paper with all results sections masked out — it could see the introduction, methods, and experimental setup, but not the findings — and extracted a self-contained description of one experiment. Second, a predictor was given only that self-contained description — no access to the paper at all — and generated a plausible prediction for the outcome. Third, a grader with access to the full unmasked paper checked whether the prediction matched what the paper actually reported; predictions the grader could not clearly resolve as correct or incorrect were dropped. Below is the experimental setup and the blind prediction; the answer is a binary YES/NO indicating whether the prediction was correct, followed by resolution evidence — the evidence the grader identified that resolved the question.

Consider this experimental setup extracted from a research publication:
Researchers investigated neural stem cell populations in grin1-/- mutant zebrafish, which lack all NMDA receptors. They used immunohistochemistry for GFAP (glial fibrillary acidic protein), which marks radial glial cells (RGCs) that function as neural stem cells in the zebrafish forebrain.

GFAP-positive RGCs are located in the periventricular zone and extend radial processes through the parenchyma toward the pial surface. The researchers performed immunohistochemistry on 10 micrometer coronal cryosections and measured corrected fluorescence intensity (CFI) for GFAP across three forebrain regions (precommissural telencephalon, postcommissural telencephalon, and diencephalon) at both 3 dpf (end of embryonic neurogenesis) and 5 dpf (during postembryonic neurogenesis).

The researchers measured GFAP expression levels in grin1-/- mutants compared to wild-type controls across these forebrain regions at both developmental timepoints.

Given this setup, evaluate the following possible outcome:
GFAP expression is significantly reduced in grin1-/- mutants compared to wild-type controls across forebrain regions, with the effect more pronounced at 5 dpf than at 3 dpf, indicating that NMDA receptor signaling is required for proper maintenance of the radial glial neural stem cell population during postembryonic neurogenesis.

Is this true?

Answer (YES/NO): NO